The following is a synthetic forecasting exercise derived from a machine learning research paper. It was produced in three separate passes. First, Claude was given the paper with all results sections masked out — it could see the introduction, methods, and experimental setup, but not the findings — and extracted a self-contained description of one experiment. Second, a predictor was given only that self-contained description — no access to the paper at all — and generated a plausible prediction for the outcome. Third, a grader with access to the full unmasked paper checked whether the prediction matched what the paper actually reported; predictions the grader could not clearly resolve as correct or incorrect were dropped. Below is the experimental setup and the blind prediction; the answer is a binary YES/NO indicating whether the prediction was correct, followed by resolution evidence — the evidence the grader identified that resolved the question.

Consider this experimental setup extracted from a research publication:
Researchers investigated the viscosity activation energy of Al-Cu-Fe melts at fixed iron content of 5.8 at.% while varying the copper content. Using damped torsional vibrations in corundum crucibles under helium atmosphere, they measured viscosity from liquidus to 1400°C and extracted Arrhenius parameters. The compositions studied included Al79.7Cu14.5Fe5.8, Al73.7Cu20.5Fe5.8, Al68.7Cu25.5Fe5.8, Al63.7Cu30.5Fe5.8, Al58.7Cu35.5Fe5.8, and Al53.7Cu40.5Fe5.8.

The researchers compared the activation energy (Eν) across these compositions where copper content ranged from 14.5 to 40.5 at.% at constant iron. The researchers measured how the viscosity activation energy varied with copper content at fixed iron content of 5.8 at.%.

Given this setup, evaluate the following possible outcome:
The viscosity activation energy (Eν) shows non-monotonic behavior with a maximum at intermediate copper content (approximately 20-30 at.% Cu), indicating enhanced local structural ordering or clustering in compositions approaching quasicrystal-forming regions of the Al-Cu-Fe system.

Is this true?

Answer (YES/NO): NO